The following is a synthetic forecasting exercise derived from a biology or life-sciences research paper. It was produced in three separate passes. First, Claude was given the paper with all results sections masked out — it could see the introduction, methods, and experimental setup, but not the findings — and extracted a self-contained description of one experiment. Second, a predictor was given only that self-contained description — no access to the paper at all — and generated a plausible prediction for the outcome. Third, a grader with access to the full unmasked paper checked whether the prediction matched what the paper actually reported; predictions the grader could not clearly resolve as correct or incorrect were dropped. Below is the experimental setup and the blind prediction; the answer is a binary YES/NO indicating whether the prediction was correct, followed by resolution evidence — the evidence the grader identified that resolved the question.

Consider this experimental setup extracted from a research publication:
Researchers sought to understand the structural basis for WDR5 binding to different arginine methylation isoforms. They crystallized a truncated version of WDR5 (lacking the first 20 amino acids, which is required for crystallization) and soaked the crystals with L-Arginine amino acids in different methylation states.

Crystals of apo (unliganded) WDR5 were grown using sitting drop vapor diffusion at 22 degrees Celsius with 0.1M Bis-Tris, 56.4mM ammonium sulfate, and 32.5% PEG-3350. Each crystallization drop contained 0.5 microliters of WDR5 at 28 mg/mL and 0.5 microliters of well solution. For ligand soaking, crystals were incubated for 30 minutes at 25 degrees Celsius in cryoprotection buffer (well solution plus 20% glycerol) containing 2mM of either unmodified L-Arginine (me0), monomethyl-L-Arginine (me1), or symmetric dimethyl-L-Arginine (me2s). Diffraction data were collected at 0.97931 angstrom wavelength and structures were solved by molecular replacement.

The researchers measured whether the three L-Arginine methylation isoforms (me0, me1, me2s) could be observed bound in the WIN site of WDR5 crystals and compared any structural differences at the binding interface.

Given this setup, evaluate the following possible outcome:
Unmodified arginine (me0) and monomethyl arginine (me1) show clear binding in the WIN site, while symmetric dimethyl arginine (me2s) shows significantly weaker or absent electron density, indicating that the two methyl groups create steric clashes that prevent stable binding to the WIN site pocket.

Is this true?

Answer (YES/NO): NO